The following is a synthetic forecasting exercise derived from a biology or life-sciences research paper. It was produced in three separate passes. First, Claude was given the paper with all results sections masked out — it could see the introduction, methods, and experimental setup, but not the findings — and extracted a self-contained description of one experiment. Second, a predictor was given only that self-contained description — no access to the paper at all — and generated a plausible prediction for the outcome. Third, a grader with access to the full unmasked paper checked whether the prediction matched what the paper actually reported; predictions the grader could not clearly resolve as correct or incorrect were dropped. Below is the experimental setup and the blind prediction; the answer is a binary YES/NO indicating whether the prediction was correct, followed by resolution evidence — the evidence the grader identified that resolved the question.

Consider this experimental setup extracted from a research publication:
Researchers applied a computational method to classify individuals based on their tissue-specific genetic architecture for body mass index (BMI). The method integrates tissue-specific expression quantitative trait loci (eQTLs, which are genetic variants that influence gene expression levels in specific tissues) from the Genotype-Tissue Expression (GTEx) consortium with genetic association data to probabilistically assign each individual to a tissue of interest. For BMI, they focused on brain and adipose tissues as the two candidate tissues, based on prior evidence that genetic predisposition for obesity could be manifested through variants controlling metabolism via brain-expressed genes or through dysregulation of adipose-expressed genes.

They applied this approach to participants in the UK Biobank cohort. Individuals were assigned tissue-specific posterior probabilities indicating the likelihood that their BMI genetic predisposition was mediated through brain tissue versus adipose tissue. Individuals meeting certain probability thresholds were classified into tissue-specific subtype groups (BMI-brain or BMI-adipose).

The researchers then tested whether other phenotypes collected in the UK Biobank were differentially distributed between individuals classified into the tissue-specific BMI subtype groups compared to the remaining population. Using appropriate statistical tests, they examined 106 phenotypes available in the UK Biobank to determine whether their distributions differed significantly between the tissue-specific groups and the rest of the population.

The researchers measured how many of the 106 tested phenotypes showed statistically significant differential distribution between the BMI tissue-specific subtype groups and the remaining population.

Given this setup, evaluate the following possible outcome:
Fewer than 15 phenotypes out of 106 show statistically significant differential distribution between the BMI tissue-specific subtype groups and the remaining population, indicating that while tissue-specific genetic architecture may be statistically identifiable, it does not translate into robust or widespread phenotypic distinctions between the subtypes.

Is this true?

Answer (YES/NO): NO